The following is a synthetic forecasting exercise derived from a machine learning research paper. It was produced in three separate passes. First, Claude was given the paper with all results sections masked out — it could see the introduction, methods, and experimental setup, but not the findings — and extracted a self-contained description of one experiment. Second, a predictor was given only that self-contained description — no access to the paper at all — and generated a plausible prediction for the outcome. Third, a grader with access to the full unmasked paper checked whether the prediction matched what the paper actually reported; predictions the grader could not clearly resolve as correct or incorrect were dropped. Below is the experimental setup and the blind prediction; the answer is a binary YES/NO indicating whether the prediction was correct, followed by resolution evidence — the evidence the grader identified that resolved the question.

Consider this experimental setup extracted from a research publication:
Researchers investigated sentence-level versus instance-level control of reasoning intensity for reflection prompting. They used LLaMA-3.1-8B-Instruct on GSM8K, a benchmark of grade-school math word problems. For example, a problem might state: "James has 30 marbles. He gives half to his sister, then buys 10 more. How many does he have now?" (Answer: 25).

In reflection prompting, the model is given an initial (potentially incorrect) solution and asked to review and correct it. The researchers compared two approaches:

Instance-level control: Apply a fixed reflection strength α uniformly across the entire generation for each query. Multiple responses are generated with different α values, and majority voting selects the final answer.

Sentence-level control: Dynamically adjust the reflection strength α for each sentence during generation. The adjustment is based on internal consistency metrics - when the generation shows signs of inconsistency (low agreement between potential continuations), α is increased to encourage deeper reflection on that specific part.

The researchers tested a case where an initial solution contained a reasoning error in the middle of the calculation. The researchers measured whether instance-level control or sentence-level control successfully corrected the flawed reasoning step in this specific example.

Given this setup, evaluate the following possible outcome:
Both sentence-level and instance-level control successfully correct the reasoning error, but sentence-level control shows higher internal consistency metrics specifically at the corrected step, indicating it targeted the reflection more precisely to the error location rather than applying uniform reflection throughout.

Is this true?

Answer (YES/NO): NO